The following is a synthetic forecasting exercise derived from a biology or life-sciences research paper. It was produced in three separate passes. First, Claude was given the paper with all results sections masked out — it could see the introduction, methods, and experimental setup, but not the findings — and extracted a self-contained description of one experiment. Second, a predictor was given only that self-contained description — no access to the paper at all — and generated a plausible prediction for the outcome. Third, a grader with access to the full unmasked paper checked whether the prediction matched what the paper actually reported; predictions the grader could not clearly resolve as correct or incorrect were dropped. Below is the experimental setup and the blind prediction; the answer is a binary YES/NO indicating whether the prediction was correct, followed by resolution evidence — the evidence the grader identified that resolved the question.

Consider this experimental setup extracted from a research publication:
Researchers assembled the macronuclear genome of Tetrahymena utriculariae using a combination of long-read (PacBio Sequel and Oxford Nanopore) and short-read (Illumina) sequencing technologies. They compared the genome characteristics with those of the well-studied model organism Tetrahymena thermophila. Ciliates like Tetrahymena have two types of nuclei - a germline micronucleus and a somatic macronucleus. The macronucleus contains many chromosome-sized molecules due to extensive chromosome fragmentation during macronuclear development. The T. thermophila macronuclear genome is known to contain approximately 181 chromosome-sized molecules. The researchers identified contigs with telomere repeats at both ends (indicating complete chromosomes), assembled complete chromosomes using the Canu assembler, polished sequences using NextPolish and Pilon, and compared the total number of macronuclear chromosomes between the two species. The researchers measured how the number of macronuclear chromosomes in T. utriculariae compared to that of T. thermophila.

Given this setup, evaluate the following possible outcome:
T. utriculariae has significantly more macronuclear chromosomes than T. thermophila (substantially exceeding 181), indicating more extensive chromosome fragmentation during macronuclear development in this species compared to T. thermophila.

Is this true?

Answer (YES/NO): NO